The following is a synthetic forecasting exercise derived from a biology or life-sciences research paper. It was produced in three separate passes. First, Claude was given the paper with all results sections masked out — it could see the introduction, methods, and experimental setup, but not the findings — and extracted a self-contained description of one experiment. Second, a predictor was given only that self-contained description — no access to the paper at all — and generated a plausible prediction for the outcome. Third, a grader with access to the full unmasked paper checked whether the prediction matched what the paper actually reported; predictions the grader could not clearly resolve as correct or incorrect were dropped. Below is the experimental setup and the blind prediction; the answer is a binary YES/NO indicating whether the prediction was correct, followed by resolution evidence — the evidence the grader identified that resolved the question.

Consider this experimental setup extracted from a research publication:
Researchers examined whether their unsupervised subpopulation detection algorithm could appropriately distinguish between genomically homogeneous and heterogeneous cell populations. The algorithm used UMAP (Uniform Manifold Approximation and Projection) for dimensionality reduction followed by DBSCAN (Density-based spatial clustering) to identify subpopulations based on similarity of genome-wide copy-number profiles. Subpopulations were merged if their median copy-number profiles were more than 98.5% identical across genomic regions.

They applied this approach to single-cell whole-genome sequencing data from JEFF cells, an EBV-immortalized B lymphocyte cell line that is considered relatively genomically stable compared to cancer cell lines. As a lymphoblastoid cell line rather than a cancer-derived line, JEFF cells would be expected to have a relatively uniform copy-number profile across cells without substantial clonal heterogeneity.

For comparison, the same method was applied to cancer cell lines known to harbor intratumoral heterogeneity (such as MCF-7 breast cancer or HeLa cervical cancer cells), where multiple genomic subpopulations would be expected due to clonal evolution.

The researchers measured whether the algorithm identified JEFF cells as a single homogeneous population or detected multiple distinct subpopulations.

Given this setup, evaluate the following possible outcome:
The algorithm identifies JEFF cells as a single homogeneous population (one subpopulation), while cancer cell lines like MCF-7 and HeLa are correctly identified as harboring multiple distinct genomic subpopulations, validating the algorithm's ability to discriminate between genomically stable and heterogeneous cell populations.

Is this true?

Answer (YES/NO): NO